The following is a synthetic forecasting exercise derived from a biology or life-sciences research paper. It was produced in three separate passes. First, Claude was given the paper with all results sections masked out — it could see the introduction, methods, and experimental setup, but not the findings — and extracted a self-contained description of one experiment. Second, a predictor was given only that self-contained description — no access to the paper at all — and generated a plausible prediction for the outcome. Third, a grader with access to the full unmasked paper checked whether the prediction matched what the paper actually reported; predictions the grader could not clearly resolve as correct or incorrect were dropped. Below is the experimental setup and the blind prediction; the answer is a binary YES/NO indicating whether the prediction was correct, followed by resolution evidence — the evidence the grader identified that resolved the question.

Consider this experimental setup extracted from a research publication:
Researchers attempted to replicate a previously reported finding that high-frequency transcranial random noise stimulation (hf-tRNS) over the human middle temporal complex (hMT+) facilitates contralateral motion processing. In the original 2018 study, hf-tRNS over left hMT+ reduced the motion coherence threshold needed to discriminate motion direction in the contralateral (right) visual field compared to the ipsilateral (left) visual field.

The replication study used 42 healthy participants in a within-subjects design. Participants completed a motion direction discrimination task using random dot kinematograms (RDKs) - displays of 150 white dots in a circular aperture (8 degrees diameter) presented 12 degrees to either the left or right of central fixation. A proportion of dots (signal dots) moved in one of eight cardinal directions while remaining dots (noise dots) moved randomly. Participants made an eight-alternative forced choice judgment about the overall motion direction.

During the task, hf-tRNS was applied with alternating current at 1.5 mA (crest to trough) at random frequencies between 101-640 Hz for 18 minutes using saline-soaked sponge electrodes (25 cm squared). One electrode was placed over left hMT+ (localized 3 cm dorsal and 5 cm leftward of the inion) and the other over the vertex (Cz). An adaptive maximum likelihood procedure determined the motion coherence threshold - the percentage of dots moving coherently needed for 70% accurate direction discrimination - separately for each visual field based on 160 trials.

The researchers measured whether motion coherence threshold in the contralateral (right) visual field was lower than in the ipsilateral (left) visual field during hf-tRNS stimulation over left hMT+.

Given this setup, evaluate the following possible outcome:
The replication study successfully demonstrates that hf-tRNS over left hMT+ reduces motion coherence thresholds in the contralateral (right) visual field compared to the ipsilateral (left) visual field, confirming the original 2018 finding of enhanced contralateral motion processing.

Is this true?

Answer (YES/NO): NO